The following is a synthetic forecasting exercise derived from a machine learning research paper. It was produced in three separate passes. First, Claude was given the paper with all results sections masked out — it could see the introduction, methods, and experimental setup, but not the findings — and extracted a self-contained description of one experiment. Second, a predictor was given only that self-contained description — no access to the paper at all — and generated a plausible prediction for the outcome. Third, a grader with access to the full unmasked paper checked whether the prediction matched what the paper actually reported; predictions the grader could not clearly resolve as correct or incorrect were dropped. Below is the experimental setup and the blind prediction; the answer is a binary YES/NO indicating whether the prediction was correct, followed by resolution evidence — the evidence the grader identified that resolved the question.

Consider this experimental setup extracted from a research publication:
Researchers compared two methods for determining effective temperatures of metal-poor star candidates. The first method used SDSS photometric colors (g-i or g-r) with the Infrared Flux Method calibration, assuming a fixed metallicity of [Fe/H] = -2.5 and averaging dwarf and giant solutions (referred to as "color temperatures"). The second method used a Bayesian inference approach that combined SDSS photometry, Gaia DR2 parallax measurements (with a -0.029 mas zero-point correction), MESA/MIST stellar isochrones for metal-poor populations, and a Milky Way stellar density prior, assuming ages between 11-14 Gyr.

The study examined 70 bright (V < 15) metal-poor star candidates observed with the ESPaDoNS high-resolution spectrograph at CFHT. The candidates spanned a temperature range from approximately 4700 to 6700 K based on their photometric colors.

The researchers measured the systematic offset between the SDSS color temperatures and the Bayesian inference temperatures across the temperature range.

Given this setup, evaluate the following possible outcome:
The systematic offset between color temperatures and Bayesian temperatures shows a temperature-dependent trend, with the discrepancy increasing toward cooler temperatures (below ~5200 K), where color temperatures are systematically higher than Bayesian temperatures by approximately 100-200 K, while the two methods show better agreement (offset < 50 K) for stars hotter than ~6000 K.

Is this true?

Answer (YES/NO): NO